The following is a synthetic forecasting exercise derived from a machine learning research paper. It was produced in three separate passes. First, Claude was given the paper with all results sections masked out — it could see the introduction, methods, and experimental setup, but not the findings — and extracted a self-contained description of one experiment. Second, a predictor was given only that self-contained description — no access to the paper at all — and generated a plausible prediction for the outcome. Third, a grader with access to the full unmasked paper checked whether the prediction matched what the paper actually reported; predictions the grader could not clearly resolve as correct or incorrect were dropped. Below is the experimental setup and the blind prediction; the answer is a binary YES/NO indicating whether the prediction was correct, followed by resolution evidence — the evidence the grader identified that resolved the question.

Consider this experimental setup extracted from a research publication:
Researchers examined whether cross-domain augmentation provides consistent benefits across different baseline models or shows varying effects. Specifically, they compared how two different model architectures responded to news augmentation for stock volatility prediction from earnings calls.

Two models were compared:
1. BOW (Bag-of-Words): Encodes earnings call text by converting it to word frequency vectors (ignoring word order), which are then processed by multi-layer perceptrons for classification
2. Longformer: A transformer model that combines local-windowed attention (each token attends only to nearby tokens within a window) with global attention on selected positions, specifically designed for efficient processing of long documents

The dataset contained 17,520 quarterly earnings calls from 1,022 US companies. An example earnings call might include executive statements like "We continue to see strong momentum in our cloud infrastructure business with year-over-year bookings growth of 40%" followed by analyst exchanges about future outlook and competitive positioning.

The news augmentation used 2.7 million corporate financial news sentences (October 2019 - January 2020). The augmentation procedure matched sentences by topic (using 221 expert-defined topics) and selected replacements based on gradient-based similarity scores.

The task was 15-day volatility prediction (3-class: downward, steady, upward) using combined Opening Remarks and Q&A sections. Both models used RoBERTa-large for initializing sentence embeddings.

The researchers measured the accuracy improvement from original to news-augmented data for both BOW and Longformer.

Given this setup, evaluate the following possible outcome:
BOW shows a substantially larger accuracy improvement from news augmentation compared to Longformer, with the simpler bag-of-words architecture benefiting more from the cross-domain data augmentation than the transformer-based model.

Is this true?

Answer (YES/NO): YES